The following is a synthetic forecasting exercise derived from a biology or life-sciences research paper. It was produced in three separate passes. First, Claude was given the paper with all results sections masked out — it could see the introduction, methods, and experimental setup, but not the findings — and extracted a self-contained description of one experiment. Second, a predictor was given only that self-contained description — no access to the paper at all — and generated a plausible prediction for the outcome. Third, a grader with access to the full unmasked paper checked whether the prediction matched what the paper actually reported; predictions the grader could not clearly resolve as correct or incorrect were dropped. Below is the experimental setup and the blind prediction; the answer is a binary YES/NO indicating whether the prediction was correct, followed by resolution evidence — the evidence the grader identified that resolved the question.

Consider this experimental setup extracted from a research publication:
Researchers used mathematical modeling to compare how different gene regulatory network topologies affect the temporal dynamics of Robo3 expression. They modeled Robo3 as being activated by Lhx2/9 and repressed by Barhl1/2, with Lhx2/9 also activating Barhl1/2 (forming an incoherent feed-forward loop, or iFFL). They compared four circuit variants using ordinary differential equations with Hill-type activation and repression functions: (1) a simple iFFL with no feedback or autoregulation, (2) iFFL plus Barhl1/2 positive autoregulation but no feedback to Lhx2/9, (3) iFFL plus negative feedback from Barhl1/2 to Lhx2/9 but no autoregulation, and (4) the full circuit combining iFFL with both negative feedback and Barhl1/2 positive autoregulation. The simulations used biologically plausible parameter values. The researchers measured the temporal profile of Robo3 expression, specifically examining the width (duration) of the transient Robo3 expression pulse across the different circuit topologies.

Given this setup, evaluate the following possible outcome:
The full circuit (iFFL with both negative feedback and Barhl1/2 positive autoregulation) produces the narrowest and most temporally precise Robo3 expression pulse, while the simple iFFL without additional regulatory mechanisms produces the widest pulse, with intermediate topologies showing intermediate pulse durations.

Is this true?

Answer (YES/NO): YES